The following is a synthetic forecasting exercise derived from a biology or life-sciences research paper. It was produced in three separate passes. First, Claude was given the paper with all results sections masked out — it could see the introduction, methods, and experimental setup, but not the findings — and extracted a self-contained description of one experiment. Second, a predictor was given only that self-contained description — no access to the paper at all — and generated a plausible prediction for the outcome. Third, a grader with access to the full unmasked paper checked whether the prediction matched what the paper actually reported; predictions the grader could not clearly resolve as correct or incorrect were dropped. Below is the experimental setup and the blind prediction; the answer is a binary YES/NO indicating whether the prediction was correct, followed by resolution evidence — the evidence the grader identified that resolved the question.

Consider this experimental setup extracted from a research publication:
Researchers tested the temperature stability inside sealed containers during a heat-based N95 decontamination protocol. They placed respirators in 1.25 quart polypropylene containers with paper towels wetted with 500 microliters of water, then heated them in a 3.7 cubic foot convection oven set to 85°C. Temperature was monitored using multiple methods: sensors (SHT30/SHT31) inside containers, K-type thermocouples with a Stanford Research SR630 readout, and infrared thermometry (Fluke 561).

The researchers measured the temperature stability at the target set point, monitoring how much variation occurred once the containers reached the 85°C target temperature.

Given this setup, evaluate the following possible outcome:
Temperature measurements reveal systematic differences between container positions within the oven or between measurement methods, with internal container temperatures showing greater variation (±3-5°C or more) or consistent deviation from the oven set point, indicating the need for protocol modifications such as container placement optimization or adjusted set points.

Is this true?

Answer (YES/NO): NO